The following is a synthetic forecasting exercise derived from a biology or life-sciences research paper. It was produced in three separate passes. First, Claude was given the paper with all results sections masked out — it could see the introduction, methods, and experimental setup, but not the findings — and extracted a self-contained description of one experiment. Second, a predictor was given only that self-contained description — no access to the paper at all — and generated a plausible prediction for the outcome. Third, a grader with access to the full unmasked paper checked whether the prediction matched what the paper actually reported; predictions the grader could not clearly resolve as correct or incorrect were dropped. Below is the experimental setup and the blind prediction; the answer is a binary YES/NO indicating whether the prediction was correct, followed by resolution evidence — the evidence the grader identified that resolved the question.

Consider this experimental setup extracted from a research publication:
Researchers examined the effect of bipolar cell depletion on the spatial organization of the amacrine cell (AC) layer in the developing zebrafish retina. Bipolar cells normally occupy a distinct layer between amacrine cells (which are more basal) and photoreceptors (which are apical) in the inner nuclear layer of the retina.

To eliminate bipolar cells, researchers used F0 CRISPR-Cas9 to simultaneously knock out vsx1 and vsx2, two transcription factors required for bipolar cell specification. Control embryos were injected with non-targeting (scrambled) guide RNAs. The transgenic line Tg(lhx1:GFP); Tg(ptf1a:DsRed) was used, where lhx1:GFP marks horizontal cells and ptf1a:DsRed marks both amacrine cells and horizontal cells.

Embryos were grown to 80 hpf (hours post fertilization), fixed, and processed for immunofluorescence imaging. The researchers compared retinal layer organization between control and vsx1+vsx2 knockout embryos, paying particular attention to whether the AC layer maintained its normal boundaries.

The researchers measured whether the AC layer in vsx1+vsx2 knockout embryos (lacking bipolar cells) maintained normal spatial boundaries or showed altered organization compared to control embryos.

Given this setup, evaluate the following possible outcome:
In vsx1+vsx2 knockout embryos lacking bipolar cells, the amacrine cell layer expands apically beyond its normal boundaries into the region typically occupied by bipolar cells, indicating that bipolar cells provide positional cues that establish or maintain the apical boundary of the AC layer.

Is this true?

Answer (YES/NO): NO